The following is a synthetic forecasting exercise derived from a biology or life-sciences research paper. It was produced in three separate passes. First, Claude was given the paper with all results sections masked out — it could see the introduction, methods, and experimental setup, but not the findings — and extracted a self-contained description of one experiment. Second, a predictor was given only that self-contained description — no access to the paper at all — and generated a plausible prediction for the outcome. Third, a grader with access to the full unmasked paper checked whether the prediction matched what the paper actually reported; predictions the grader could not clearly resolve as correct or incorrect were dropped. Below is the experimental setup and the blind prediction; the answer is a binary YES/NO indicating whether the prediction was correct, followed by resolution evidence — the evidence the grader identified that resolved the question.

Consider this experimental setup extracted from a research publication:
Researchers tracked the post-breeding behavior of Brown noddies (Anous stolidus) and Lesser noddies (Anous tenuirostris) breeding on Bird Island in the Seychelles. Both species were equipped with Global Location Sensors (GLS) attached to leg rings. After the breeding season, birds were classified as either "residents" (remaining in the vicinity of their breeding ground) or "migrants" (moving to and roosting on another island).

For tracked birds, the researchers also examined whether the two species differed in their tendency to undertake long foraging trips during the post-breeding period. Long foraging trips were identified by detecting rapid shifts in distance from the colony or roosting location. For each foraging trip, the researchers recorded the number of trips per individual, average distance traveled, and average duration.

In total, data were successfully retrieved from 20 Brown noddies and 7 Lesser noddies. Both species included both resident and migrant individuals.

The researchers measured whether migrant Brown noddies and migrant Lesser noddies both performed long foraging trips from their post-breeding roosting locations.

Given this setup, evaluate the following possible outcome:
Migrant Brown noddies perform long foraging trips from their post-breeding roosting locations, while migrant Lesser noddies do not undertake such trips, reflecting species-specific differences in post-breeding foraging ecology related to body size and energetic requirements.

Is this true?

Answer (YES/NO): YES